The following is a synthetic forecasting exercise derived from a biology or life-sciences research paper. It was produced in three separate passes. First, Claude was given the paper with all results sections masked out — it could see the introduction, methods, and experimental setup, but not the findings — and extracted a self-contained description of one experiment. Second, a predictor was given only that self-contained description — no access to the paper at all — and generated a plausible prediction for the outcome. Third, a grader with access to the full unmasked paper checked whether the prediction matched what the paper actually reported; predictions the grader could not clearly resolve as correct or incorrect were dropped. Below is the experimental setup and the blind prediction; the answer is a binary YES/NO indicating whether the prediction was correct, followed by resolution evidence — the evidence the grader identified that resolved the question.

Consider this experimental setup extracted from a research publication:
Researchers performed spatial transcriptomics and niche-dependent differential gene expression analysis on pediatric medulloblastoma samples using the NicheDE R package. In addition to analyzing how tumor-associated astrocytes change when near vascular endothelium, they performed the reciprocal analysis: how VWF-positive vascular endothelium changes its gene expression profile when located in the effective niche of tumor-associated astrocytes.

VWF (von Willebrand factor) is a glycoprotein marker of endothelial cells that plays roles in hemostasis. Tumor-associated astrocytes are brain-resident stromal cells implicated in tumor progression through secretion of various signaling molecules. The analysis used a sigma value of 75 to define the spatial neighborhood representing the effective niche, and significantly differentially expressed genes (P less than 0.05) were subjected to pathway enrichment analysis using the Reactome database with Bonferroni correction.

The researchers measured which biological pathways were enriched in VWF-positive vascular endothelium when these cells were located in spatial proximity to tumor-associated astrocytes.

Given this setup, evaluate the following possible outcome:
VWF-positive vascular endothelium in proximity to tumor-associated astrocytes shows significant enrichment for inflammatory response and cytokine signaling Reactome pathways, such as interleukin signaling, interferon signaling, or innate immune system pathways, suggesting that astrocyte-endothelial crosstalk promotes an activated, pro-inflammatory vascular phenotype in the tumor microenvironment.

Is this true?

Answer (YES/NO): YES